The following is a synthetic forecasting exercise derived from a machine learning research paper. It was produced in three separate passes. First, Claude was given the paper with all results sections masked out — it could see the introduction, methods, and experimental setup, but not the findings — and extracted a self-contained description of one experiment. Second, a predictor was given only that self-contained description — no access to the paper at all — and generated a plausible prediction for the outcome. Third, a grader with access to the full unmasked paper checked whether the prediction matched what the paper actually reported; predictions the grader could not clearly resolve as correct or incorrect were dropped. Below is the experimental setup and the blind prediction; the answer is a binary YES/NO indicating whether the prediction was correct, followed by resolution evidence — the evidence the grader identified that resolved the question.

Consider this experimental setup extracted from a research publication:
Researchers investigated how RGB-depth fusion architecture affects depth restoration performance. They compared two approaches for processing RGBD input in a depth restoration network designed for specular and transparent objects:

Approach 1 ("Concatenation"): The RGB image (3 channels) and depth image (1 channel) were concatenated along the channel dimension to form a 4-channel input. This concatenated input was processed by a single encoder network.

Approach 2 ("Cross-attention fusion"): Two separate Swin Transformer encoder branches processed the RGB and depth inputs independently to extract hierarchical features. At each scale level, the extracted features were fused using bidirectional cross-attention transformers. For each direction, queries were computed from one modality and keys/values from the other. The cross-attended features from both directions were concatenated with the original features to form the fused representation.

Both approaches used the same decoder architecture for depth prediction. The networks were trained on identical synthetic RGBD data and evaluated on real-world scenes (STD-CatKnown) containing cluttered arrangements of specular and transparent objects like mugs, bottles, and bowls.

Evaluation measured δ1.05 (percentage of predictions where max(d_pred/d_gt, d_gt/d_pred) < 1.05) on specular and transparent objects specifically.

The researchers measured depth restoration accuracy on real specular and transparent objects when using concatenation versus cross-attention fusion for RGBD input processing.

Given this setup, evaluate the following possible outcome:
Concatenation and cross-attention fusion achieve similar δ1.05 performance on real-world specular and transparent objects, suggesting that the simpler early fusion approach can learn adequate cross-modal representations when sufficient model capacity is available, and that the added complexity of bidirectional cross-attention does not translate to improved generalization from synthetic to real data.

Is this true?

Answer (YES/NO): NO